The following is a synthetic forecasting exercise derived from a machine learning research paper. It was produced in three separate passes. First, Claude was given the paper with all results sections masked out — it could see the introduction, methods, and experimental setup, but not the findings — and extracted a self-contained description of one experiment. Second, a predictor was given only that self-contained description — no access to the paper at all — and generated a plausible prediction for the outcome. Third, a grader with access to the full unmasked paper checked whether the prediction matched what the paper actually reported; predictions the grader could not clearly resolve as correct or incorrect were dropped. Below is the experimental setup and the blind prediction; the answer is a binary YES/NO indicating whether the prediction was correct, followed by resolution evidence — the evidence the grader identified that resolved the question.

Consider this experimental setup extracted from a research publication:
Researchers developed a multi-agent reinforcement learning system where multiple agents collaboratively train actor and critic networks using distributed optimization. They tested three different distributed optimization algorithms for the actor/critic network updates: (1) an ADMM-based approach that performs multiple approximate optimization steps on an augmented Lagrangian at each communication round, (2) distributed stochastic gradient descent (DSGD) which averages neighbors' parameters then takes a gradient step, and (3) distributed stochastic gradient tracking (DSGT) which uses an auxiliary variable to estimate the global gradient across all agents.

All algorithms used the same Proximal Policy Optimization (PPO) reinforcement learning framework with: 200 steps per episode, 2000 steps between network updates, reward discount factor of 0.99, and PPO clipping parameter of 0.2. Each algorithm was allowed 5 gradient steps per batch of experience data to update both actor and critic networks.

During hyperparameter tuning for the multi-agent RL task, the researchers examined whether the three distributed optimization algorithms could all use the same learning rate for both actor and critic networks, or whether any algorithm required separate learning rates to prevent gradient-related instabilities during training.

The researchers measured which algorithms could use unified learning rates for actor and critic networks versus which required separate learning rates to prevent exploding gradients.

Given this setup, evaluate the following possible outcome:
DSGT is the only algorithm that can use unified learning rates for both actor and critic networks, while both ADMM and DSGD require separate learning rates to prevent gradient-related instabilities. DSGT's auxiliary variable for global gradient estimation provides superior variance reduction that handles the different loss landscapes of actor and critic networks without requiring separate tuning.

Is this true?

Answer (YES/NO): NO